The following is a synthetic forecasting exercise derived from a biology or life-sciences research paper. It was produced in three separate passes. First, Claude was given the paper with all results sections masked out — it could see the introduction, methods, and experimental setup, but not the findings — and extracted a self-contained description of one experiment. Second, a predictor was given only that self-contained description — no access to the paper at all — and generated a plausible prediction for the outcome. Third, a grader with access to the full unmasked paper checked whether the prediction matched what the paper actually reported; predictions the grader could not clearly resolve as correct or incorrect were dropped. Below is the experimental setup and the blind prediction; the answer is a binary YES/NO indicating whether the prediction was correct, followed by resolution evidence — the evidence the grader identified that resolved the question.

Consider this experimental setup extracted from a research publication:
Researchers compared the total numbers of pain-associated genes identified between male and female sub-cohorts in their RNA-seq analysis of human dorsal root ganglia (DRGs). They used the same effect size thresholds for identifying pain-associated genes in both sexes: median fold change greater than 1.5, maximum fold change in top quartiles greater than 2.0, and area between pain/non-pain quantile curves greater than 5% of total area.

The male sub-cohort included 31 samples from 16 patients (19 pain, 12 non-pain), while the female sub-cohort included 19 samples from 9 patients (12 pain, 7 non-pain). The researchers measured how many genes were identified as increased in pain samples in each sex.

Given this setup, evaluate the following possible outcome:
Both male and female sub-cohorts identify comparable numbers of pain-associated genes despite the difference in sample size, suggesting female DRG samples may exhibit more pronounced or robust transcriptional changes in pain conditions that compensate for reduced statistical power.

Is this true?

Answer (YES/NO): NO